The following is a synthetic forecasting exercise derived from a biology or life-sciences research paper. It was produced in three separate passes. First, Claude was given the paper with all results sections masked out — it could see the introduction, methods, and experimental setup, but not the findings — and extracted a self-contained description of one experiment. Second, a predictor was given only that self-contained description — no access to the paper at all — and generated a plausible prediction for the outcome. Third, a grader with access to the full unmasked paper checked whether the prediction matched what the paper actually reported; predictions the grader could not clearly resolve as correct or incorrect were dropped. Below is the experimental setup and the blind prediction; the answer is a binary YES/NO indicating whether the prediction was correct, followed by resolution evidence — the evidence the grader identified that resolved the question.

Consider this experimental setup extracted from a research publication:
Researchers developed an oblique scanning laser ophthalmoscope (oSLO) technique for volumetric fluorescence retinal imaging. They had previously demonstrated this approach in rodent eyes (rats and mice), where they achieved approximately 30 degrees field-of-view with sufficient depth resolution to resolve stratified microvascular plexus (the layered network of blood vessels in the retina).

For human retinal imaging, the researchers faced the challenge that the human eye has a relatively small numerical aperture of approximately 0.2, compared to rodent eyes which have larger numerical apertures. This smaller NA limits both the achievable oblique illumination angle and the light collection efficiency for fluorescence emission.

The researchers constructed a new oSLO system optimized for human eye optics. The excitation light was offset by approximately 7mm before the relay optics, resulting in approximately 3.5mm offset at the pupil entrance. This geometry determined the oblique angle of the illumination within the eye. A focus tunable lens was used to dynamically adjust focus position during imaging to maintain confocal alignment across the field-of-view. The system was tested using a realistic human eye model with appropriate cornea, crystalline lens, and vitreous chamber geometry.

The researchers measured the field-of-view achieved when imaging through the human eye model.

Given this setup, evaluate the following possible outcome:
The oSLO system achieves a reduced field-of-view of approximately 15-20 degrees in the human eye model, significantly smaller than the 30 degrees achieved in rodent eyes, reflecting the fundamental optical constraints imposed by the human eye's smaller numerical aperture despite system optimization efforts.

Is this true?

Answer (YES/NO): NO